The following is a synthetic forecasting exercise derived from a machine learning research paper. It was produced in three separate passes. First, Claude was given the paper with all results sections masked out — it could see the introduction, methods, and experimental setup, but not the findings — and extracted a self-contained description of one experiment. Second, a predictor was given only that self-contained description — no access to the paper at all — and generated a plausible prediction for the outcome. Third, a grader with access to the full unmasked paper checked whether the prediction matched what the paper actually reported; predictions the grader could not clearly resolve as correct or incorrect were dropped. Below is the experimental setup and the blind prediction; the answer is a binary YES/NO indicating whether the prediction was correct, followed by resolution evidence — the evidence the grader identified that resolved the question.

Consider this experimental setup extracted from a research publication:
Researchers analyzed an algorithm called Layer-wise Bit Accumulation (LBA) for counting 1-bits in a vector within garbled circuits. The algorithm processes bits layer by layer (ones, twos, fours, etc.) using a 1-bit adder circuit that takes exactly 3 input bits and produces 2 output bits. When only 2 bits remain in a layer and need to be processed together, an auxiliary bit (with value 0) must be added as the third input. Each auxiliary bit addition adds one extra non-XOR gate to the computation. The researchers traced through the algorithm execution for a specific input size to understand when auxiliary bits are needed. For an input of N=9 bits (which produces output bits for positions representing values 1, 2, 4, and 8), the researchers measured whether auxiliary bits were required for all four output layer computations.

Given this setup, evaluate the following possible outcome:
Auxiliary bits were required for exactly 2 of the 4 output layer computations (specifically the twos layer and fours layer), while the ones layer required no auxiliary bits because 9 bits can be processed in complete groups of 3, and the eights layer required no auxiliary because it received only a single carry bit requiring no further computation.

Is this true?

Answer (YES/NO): YES